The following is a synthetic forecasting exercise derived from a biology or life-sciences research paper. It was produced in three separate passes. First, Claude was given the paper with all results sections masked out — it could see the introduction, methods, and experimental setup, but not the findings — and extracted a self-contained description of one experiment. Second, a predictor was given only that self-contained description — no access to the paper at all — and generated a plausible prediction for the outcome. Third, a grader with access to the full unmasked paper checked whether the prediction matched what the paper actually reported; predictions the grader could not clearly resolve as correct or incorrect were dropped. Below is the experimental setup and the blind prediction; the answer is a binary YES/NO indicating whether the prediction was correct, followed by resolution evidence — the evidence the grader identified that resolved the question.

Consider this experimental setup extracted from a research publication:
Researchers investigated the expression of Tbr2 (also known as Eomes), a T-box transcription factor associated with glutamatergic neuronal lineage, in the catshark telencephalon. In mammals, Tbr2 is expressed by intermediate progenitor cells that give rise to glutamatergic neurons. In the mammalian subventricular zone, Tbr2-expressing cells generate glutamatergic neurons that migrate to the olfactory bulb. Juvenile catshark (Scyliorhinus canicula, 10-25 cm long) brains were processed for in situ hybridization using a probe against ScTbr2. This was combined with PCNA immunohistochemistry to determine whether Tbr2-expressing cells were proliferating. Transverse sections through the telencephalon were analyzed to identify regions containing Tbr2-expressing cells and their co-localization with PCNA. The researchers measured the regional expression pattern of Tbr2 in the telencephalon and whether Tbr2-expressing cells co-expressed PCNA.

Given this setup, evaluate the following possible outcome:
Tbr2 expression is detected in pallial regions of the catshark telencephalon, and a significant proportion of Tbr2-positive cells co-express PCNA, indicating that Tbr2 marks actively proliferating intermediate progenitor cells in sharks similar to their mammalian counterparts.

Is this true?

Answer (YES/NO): NO